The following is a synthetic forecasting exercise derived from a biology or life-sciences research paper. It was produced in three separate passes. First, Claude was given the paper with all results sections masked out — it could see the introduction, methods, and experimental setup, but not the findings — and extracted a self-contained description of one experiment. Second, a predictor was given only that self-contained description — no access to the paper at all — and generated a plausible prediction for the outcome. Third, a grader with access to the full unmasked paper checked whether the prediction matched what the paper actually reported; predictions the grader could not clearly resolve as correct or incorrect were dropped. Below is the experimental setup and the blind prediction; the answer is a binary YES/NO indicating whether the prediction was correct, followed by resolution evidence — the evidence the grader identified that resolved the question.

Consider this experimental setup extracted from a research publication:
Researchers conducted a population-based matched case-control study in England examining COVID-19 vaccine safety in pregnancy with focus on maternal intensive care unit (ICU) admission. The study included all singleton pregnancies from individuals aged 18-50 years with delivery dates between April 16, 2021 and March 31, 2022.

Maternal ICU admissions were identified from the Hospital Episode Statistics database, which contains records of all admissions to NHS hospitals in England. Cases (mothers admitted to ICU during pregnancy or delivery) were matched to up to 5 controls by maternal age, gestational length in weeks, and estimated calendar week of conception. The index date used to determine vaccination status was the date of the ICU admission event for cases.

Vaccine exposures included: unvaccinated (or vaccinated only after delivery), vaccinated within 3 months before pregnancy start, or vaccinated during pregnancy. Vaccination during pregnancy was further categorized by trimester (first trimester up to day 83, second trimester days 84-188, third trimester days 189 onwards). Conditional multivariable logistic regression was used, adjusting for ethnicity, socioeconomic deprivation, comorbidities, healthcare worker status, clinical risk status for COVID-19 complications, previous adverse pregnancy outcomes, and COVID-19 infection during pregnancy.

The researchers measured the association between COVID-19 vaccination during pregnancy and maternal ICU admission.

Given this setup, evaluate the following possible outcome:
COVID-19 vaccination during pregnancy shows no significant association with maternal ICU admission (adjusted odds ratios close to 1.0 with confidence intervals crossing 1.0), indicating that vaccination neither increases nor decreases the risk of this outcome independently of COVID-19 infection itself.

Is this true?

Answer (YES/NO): NO